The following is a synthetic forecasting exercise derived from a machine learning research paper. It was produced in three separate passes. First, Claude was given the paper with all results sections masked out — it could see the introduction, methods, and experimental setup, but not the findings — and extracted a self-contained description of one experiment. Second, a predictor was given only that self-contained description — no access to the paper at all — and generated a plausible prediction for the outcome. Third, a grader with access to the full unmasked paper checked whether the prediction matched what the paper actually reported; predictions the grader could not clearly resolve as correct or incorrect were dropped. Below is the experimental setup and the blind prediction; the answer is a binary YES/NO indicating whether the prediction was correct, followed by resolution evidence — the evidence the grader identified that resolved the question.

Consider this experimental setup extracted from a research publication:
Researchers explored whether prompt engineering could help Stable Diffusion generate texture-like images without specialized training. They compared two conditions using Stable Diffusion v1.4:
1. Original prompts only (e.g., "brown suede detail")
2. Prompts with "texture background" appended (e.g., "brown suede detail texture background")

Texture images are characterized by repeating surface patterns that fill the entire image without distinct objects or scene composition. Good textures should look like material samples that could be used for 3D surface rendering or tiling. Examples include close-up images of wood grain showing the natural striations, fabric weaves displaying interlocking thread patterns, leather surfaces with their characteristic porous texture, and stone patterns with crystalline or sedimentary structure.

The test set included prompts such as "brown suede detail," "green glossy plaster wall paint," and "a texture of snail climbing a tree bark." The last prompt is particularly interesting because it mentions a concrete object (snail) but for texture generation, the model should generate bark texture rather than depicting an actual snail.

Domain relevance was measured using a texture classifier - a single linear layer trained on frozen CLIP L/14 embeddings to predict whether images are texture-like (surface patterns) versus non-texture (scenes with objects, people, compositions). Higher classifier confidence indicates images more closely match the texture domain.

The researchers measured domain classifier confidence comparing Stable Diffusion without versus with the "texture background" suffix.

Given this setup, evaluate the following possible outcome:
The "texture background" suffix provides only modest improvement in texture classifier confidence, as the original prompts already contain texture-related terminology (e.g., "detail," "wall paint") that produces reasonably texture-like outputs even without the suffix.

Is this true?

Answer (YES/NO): YES